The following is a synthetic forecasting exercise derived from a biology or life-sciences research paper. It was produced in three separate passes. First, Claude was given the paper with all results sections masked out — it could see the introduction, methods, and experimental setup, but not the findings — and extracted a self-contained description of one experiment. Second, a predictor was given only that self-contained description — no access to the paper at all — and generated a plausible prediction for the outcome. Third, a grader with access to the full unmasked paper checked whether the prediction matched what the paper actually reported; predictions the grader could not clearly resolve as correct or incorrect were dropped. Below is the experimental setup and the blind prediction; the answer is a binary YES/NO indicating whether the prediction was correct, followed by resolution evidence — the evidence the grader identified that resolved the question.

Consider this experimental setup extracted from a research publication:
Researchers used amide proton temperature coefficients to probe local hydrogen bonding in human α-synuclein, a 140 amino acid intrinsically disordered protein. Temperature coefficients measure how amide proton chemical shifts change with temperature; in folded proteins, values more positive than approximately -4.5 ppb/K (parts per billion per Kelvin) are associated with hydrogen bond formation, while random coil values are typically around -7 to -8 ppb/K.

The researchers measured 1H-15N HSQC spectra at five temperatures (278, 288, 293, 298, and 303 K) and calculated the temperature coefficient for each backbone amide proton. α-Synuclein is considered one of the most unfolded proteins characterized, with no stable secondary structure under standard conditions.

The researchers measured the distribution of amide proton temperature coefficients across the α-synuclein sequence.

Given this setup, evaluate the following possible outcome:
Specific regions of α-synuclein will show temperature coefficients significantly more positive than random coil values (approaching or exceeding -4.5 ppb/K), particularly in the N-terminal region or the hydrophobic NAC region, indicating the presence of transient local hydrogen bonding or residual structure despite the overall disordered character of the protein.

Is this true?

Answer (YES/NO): NO